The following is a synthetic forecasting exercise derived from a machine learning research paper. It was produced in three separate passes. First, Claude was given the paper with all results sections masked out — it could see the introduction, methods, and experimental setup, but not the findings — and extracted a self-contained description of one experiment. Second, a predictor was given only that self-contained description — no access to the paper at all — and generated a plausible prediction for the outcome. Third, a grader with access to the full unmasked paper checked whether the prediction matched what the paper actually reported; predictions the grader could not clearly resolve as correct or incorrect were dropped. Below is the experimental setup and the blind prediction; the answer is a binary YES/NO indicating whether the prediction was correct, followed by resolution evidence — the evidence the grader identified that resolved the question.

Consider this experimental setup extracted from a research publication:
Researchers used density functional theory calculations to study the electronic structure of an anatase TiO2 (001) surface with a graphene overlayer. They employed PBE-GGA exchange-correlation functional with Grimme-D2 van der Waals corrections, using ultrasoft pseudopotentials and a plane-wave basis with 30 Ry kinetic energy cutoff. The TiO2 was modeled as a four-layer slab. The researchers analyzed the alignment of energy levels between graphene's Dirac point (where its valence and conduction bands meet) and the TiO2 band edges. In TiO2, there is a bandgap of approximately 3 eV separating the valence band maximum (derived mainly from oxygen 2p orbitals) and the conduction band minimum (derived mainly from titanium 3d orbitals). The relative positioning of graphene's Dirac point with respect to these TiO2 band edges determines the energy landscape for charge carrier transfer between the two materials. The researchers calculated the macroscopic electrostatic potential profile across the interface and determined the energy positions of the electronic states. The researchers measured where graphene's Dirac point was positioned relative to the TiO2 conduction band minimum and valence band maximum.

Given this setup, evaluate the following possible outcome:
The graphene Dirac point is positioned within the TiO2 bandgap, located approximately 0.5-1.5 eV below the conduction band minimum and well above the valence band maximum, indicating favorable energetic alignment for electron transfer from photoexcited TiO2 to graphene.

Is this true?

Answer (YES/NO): NO